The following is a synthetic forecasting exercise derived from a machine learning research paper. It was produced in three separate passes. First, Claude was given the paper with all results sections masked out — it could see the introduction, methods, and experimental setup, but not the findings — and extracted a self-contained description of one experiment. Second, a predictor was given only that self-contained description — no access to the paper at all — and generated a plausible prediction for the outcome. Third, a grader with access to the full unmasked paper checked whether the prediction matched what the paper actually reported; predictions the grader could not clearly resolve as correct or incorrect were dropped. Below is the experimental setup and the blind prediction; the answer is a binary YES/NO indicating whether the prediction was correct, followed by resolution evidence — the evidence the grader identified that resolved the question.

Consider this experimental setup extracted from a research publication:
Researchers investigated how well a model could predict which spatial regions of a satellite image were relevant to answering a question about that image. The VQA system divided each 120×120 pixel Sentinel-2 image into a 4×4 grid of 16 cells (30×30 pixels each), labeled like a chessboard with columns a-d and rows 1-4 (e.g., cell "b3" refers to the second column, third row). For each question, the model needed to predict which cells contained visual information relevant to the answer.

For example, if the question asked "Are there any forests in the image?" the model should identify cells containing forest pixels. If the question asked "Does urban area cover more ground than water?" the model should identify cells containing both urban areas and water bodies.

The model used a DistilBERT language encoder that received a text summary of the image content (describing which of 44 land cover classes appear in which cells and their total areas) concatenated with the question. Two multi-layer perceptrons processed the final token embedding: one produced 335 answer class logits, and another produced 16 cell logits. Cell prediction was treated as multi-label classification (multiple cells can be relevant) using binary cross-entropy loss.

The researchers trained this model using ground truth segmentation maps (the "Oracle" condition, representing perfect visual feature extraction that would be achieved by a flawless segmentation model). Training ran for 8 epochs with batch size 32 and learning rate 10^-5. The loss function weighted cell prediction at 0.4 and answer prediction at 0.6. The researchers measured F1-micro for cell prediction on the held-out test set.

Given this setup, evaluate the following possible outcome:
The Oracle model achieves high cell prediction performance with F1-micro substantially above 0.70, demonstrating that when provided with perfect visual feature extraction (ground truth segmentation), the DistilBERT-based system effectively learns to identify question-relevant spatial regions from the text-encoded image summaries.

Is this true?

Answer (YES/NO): YES